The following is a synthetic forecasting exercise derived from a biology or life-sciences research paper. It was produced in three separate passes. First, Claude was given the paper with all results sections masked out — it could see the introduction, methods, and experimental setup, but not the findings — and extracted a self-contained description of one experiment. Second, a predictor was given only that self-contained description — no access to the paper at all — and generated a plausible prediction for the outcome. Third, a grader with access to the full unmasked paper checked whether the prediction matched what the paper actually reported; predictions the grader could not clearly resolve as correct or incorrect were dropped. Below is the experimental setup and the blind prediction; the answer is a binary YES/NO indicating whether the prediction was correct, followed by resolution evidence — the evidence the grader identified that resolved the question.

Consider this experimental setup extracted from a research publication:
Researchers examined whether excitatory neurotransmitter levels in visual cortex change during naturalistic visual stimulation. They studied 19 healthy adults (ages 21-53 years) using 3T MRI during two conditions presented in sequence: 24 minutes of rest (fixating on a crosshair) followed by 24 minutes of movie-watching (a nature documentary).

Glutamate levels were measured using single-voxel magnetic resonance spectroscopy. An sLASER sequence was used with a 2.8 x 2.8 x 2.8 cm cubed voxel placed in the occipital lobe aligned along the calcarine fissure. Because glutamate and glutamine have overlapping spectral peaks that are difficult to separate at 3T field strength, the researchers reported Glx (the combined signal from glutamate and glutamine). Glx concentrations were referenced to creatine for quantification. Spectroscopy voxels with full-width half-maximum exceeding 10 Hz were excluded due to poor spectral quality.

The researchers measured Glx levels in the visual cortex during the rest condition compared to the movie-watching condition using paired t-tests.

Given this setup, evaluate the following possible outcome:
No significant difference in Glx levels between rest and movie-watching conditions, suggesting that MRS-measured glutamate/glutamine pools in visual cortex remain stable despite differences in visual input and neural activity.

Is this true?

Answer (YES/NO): YES